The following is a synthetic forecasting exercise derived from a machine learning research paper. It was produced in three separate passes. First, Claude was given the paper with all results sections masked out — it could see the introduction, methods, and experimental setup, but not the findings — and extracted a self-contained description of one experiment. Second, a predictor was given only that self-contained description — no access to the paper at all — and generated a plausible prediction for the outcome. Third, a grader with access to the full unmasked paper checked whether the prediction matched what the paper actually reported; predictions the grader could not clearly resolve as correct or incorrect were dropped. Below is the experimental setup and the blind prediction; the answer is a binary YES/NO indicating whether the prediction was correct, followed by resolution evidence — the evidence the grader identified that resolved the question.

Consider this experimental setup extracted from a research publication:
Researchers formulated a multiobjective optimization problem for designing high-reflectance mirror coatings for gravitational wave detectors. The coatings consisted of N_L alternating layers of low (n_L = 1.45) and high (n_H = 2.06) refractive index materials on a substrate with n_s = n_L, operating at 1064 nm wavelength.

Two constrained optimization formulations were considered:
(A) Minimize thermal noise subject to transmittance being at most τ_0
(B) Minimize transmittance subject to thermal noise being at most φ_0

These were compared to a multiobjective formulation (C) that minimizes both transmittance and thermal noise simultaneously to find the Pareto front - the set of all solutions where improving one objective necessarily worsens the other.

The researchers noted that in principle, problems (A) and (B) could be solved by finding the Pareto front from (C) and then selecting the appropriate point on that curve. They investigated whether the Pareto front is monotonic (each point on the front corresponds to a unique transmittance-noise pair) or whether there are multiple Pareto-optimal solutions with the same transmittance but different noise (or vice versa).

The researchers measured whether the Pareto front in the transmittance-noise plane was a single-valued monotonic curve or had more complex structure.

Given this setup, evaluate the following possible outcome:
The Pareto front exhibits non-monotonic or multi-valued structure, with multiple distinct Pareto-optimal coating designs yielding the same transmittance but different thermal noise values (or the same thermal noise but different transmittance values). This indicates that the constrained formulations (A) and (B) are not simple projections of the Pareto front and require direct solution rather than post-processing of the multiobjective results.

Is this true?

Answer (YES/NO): NO